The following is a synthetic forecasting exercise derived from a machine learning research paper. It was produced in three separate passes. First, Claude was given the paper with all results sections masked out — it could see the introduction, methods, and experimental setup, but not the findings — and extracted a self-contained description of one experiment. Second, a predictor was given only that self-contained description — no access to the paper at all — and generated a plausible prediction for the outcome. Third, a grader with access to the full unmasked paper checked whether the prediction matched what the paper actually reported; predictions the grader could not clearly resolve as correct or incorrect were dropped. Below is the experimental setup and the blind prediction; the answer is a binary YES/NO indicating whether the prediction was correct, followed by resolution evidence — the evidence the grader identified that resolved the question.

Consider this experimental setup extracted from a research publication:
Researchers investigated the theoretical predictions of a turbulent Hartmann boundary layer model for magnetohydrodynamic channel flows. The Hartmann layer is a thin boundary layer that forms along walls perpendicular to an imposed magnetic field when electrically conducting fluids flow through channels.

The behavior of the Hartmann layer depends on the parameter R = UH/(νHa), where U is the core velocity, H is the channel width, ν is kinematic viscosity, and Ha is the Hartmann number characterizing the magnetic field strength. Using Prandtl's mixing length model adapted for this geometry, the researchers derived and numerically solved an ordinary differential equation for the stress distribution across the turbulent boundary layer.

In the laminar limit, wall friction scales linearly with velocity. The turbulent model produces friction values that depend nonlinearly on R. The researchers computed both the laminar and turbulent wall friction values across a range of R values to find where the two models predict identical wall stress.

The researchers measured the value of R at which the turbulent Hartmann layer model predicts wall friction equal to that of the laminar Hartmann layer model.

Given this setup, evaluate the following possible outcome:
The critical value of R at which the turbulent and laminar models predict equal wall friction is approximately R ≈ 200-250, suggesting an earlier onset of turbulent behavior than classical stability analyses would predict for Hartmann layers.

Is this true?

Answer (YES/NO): NO